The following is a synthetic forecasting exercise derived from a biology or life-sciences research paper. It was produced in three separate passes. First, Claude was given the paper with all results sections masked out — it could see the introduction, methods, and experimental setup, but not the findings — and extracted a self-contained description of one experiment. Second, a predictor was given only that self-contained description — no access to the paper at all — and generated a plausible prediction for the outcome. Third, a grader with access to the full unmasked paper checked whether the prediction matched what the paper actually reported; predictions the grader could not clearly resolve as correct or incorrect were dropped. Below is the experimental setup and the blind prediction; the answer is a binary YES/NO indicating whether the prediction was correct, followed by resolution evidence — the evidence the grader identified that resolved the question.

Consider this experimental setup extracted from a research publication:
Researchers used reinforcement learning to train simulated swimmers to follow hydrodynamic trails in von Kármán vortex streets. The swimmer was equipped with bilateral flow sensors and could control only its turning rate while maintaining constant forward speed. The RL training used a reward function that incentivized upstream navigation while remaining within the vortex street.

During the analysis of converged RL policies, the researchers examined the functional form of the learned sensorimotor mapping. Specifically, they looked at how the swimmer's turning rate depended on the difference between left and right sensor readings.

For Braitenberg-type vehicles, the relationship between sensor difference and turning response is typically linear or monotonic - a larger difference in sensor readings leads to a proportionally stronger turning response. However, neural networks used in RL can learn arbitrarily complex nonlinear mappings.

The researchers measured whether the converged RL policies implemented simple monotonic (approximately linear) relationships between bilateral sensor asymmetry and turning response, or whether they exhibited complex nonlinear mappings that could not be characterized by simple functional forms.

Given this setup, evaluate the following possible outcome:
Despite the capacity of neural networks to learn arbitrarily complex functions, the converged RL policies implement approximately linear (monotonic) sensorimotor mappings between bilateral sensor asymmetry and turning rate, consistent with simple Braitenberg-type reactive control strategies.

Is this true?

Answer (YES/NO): NO